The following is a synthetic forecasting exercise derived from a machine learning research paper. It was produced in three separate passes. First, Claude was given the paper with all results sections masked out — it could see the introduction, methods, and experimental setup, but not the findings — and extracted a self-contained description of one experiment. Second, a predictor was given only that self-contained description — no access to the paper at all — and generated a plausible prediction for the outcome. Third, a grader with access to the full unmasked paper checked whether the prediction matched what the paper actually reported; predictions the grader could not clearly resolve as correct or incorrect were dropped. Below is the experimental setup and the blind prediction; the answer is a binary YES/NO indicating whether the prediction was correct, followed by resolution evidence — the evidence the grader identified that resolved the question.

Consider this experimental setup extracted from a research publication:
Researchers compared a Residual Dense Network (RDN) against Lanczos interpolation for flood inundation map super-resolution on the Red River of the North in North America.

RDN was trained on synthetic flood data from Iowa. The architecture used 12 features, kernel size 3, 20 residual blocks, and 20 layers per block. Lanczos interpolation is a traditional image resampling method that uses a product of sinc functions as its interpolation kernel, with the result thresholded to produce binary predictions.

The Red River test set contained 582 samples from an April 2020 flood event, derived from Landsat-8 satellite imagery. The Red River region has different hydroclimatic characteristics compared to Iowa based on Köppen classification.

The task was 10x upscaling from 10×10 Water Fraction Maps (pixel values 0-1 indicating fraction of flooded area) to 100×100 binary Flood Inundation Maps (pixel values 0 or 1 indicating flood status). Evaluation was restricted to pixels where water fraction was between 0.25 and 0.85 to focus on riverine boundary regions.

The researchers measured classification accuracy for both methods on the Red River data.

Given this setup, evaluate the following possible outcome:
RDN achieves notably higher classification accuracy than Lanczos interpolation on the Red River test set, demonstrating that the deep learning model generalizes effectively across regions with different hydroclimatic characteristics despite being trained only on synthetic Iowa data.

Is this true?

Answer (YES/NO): NO